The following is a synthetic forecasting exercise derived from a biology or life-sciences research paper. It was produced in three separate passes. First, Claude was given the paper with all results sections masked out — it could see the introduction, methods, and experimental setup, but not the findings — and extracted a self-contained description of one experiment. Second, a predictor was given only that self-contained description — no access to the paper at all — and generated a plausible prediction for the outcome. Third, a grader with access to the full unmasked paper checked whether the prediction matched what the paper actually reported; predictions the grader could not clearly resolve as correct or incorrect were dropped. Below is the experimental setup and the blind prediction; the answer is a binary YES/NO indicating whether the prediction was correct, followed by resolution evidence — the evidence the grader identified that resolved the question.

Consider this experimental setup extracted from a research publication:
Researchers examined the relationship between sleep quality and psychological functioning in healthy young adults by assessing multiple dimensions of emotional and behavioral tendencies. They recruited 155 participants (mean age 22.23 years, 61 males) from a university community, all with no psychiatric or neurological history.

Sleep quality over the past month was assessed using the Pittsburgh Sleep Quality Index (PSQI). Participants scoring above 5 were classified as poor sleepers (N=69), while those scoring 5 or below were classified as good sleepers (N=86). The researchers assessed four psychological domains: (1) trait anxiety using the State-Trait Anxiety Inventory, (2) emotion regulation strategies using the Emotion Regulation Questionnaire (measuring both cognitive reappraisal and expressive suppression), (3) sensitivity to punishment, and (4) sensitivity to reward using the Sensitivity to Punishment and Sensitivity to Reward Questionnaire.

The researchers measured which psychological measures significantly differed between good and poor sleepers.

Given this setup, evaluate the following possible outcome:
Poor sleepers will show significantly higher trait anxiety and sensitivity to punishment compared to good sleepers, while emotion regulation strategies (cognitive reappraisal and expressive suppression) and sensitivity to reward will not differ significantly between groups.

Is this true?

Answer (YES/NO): NO